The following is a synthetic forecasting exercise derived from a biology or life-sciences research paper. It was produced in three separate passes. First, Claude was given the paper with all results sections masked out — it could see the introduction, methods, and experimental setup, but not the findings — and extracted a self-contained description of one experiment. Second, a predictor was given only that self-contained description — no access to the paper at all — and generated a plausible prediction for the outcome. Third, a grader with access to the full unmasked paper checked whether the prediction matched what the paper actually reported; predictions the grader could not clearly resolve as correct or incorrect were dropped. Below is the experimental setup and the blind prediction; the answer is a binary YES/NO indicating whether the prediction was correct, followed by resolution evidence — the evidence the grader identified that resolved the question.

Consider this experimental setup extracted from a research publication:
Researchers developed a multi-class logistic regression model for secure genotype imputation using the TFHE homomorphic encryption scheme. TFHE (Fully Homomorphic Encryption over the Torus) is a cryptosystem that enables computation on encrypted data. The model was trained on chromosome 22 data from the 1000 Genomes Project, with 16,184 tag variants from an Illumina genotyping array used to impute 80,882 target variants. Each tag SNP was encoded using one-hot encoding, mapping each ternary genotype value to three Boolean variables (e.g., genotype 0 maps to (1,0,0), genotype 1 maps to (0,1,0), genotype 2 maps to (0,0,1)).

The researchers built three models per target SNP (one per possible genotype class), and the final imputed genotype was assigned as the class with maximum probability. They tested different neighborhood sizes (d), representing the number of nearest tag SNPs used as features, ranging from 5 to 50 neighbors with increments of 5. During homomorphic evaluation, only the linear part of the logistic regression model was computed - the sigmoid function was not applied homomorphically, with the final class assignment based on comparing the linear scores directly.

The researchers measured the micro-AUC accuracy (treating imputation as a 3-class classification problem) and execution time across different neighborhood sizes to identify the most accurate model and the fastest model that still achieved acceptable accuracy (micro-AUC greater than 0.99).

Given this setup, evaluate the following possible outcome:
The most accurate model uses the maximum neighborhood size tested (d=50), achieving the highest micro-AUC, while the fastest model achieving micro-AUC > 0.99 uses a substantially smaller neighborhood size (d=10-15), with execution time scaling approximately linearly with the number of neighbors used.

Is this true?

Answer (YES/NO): NO